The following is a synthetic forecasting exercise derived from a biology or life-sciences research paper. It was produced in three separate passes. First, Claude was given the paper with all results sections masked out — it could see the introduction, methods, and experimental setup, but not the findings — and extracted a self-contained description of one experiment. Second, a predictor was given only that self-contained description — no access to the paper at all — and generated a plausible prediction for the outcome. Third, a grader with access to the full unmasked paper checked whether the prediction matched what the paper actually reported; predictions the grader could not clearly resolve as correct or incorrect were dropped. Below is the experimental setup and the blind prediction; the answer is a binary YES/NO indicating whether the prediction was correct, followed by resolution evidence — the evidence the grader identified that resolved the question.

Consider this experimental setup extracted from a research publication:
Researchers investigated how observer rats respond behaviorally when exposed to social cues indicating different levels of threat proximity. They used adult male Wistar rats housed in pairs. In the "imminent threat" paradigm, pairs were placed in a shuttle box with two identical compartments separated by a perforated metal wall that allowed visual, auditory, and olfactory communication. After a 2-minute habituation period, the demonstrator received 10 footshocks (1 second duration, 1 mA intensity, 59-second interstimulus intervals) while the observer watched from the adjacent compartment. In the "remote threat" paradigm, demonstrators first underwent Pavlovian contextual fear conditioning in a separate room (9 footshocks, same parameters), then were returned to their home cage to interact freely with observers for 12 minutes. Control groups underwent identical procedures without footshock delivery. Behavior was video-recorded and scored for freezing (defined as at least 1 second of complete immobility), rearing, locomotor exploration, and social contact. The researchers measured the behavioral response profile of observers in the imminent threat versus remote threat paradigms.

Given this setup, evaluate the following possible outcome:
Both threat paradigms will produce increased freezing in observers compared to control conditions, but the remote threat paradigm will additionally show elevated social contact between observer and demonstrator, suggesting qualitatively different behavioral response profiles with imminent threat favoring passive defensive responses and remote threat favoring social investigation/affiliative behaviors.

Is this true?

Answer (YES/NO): NO